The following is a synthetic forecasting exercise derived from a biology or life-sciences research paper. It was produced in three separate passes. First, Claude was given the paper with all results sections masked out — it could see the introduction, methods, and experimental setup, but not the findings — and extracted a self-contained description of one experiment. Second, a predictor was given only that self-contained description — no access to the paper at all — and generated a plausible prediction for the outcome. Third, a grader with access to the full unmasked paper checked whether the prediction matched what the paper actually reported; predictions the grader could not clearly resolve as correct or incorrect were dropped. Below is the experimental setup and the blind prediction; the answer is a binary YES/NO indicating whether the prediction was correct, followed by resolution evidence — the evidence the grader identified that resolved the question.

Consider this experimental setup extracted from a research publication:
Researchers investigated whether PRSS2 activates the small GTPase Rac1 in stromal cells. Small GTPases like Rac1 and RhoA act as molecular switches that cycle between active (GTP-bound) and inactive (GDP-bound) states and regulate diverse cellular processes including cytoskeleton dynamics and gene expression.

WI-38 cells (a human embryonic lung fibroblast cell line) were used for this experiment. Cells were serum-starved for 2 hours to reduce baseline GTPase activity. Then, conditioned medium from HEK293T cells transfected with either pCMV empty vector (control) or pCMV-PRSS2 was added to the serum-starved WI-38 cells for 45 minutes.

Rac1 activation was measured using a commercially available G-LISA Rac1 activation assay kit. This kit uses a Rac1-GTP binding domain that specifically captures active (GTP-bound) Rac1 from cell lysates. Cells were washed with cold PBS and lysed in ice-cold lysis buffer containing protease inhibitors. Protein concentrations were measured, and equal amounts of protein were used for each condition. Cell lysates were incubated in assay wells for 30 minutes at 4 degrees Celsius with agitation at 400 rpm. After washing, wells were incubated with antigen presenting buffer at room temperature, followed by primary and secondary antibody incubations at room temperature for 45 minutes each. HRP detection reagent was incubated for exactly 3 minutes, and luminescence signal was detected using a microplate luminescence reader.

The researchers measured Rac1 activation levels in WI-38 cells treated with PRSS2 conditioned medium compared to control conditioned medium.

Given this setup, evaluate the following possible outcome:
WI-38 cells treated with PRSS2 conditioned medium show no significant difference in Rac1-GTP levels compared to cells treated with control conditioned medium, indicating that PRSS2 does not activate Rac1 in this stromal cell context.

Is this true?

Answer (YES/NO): NO